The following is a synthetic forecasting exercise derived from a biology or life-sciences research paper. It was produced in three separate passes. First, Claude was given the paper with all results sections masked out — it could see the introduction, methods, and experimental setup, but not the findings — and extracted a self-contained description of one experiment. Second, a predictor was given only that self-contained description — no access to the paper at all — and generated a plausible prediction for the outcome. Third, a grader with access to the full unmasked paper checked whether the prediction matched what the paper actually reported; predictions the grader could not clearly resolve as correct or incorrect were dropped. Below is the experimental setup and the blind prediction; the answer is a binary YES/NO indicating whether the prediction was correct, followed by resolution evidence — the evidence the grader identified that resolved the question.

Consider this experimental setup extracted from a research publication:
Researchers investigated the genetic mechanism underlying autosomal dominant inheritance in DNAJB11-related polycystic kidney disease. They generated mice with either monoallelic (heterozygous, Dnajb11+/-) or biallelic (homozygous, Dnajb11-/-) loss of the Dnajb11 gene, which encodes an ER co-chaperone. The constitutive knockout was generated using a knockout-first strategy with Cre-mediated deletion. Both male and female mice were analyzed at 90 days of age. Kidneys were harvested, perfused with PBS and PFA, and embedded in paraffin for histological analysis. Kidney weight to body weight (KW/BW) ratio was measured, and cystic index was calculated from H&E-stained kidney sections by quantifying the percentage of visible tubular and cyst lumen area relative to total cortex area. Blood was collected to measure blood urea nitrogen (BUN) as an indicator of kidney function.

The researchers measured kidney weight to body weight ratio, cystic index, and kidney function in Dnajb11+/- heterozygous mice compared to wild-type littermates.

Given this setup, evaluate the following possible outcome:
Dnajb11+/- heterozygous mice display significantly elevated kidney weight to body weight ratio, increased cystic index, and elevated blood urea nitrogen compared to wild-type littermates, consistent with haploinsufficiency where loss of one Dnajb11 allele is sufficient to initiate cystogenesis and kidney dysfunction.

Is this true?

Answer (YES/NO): NO